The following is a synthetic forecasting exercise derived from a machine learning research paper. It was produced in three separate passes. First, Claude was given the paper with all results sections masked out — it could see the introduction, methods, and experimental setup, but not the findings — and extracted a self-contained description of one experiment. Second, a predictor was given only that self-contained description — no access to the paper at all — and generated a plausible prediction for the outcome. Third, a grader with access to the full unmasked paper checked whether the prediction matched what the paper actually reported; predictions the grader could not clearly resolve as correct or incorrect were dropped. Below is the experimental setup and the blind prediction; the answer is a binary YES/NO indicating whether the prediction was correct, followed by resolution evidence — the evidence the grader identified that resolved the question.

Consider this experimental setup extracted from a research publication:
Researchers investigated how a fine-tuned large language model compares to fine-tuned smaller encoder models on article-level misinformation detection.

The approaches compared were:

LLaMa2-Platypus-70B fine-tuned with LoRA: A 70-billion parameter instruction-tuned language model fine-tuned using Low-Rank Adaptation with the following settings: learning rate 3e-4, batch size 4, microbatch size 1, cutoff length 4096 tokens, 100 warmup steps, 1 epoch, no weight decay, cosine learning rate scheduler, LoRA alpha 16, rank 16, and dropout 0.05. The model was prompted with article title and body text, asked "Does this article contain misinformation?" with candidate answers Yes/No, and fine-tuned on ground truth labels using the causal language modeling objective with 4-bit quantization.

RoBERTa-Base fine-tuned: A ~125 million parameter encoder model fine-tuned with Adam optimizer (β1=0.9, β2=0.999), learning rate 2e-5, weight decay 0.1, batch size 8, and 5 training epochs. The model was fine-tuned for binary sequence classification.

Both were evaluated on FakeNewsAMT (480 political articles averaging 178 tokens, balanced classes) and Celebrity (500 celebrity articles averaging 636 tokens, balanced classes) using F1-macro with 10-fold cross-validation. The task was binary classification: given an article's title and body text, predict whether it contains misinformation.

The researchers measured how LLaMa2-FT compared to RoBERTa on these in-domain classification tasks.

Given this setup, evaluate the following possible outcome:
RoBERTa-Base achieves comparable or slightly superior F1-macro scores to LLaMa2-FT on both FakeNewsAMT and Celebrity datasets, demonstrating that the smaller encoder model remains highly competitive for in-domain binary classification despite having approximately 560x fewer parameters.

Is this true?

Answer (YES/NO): NO